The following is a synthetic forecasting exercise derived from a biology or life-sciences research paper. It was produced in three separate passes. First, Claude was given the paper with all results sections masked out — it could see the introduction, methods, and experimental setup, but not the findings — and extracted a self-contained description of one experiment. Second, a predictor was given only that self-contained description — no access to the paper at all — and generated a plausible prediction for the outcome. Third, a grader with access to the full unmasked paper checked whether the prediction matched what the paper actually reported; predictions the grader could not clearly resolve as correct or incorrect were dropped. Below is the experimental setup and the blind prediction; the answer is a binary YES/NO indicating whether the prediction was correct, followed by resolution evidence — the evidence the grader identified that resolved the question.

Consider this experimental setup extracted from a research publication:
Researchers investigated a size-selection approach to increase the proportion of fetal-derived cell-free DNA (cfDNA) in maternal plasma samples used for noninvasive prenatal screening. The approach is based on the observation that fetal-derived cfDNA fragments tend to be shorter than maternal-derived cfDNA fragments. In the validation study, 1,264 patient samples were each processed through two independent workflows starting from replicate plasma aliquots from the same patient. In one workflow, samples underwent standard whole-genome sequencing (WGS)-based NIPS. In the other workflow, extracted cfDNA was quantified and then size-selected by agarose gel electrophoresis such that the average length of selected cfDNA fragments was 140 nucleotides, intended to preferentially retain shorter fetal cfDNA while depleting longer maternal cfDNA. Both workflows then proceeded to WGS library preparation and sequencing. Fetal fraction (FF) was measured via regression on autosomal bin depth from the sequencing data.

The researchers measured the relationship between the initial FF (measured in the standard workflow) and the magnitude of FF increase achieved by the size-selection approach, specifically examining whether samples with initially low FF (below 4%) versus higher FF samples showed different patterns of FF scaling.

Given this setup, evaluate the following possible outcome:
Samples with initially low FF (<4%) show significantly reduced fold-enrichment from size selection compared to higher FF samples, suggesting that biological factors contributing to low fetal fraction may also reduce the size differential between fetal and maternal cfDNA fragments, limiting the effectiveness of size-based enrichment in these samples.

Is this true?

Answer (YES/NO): NO